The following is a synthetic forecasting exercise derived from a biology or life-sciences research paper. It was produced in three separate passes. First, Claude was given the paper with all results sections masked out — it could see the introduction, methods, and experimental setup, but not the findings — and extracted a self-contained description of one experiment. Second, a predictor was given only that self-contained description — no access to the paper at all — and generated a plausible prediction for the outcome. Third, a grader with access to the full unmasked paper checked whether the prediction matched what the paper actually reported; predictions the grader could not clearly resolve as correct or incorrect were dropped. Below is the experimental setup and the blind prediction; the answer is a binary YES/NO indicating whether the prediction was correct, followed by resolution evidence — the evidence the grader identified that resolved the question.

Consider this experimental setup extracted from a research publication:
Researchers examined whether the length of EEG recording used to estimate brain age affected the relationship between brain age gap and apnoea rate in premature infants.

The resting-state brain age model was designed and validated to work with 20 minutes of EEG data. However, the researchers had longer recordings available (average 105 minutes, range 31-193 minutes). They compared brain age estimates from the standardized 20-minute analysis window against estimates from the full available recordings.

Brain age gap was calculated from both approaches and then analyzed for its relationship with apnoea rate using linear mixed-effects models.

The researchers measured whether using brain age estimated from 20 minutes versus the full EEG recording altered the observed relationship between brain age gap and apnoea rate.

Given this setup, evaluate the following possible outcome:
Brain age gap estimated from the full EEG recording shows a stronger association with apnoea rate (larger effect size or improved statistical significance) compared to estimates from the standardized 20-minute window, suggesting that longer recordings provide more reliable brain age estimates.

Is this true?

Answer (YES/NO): NO